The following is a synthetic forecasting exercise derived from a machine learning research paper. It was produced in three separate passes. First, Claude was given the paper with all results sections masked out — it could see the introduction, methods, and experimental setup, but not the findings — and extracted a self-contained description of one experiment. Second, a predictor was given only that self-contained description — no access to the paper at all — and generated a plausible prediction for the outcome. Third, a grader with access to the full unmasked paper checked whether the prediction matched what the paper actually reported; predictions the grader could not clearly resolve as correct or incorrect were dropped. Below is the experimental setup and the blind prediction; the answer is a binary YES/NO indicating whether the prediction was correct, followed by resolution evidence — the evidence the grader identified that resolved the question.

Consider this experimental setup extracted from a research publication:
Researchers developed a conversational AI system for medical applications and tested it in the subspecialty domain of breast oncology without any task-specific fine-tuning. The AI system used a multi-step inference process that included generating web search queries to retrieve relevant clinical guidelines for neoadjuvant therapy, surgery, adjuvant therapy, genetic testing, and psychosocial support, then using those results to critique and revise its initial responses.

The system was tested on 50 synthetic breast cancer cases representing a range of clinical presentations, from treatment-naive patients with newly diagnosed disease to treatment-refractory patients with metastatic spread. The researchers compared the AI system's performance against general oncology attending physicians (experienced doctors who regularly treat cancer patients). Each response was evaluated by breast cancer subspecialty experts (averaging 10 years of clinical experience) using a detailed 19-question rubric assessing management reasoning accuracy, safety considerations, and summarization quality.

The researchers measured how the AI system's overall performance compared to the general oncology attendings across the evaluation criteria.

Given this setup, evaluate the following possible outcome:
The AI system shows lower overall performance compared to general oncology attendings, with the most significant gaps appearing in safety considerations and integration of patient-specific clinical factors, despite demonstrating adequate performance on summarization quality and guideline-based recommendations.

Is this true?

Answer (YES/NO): NO